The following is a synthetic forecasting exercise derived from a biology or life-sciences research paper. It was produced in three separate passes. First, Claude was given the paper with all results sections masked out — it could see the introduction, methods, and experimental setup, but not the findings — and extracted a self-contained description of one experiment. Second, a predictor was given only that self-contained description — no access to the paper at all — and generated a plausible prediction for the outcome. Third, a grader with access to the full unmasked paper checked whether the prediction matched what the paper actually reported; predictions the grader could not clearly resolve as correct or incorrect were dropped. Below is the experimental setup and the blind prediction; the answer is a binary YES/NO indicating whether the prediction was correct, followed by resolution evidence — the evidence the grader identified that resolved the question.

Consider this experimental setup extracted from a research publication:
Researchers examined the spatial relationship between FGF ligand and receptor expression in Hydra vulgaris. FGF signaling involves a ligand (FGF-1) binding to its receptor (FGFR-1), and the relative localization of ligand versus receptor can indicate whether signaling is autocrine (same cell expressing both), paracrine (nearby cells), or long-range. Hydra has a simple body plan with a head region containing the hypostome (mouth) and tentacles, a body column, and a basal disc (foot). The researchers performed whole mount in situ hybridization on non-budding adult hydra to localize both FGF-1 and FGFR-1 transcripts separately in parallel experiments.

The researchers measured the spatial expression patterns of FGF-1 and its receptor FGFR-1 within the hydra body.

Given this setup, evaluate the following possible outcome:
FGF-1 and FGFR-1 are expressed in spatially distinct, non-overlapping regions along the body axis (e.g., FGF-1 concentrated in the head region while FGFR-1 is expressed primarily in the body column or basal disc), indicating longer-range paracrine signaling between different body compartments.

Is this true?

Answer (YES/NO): NO